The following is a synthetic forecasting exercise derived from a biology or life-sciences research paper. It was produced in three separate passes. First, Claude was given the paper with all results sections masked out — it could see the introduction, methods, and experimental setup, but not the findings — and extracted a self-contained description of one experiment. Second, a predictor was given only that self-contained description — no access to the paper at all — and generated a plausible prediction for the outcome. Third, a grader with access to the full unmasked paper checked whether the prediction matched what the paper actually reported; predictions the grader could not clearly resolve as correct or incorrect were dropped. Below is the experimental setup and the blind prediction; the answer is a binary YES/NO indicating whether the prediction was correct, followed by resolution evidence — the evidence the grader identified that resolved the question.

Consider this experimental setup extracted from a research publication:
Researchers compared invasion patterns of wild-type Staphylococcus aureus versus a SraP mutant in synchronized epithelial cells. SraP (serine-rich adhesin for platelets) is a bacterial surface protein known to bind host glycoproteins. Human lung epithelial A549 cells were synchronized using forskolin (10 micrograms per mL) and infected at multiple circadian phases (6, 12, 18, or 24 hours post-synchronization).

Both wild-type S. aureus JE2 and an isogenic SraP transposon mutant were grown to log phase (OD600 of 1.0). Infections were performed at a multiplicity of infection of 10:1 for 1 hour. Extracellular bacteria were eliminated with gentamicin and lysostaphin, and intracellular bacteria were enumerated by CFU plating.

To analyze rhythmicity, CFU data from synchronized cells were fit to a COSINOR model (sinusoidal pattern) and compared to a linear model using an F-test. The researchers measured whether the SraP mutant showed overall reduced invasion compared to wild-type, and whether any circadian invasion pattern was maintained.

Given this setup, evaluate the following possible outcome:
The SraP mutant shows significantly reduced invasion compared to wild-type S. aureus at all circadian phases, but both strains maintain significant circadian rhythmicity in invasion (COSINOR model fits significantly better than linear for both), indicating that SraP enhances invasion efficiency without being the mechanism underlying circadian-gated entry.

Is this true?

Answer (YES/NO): NO